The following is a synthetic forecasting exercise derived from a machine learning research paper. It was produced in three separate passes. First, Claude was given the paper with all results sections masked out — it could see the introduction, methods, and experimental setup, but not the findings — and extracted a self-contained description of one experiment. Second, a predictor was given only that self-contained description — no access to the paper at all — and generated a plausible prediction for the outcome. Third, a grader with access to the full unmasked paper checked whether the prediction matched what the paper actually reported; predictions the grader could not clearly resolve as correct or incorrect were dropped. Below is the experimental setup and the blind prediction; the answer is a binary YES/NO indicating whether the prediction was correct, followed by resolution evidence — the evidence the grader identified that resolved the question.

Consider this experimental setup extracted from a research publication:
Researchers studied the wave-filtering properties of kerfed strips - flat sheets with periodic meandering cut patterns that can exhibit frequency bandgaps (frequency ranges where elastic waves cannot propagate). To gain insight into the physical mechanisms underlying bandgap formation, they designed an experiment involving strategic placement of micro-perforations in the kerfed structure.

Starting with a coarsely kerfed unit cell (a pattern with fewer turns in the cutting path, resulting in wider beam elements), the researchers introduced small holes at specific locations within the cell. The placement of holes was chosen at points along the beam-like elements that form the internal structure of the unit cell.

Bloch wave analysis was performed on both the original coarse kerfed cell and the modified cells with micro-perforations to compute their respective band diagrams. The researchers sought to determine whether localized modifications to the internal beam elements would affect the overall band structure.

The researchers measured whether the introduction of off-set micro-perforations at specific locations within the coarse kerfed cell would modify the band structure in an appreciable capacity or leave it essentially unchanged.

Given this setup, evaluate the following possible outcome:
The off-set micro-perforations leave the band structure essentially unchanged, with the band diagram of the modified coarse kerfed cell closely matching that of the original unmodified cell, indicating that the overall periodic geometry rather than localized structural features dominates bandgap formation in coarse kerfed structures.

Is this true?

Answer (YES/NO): NO